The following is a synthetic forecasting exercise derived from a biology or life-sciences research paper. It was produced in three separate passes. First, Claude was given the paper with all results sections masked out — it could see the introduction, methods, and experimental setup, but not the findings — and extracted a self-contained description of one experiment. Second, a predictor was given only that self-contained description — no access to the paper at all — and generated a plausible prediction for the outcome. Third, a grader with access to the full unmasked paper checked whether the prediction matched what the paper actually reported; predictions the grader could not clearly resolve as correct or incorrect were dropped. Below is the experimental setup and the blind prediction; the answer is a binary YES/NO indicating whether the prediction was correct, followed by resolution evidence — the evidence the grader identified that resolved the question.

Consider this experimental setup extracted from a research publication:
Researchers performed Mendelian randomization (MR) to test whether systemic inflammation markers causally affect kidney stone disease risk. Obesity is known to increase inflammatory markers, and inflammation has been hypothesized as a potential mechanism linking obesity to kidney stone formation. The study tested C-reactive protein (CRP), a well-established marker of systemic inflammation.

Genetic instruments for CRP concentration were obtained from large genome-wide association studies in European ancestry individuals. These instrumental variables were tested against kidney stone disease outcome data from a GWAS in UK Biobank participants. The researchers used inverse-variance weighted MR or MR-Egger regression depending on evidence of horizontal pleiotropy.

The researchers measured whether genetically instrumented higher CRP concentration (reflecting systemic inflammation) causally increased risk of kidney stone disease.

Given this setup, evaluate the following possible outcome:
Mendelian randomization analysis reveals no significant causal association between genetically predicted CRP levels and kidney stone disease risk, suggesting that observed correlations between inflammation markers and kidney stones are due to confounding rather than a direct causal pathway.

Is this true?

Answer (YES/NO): YES